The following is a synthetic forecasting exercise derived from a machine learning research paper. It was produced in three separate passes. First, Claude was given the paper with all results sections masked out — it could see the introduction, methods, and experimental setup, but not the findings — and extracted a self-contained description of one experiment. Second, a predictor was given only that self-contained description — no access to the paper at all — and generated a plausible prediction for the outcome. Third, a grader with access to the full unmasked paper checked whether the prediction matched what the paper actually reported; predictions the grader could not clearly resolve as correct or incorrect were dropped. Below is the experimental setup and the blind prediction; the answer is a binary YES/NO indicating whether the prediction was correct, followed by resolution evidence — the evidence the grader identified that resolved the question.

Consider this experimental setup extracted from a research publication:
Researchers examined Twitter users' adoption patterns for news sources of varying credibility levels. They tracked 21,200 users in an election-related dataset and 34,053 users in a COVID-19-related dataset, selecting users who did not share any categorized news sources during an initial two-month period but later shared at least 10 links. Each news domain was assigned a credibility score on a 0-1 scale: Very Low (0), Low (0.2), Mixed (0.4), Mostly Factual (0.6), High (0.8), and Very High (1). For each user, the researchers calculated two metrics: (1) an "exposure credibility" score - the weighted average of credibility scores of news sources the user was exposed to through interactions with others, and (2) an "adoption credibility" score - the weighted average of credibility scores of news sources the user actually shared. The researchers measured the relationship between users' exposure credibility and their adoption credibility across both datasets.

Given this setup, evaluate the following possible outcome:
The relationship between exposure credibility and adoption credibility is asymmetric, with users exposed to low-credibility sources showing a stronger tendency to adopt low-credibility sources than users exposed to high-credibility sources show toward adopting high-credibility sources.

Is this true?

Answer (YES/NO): NO